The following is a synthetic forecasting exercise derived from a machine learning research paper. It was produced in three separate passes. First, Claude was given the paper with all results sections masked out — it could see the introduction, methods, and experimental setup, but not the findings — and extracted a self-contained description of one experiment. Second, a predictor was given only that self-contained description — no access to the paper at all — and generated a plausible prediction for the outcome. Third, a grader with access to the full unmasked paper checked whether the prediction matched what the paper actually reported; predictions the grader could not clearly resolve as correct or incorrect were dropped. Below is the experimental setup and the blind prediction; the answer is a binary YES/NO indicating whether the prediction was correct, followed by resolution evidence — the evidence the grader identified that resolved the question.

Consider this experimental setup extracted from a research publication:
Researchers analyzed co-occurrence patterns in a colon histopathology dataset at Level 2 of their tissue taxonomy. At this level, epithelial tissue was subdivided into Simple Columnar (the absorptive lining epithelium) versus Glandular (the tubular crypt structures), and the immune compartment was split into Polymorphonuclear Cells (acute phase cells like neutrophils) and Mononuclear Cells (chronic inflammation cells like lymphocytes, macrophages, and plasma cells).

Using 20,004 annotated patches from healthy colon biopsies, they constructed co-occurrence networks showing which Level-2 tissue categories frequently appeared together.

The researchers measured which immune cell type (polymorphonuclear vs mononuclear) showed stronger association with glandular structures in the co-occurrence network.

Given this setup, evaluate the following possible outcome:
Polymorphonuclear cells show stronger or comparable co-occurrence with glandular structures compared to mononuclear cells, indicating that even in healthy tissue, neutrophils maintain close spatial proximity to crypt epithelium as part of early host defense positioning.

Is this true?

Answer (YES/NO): NO